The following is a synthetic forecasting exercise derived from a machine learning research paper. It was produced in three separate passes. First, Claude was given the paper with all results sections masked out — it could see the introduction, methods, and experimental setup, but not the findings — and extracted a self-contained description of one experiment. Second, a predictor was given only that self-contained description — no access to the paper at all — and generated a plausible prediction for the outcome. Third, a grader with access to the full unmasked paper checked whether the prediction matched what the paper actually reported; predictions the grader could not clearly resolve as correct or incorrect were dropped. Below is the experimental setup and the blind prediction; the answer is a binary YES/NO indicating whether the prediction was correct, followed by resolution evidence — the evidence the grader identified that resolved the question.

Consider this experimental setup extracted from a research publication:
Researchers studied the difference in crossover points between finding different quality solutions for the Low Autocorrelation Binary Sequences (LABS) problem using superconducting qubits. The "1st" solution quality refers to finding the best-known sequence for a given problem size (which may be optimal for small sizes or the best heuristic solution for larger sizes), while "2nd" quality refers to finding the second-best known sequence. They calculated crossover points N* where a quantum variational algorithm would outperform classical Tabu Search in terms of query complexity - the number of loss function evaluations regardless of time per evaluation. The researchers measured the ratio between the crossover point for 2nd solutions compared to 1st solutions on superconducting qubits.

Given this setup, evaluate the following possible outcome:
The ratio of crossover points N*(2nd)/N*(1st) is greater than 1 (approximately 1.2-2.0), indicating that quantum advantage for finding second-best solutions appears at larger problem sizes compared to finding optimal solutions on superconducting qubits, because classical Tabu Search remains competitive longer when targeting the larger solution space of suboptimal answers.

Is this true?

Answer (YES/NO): NO